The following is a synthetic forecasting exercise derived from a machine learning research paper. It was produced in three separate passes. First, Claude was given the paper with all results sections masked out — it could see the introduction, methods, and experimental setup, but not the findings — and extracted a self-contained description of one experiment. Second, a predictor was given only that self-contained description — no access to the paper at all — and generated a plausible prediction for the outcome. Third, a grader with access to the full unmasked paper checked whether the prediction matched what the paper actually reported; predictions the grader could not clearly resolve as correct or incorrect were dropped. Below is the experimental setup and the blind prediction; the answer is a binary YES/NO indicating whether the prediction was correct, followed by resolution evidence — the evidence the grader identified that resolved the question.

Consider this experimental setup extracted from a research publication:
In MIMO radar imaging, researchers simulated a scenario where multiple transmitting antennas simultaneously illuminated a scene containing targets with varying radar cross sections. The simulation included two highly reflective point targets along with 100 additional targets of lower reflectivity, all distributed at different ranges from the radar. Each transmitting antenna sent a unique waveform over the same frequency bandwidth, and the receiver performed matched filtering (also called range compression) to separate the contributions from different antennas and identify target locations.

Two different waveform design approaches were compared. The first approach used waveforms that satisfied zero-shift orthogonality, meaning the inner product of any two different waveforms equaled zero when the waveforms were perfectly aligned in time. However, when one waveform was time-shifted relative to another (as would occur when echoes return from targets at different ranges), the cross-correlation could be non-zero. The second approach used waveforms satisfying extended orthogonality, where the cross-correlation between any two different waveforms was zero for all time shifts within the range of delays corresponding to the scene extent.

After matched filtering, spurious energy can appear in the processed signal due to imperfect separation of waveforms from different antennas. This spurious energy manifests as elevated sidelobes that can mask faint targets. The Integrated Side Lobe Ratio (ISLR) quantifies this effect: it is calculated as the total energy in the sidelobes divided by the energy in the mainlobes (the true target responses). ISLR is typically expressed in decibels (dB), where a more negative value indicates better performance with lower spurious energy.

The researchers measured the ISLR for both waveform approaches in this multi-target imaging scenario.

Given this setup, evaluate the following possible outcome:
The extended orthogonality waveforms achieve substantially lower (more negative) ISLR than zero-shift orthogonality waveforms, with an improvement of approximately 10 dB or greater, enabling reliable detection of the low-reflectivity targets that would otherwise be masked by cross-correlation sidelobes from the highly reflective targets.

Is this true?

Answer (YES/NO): NO